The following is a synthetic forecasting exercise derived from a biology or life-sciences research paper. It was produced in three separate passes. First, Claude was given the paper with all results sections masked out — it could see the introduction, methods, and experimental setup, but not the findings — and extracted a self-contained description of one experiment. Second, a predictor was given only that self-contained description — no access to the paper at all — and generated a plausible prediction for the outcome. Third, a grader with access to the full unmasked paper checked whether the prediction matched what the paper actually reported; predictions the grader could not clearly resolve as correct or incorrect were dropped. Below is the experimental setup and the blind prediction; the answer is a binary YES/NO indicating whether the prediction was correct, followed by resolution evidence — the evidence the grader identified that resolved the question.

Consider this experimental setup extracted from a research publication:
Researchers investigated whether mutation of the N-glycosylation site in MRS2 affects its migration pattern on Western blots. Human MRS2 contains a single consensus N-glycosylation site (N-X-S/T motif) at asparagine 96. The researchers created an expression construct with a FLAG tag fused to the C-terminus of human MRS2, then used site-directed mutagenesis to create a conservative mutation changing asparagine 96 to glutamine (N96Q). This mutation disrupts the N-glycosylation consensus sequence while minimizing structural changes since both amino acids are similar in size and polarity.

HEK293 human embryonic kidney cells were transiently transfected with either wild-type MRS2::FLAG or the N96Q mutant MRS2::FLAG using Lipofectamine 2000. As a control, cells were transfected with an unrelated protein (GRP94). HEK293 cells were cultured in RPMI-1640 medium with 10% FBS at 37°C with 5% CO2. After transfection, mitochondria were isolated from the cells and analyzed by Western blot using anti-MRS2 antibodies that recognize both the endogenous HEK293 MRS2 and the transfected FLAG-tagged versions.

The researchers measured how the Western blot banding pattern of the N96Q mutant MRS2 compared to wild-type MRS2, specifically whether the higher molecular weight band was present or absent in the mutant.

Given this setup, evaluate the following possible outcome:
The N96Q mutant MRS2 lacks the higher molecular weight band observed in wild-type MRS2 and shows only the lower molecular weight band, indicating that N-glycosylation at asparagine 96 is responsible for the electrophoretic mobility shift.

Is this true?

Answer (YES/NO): YES